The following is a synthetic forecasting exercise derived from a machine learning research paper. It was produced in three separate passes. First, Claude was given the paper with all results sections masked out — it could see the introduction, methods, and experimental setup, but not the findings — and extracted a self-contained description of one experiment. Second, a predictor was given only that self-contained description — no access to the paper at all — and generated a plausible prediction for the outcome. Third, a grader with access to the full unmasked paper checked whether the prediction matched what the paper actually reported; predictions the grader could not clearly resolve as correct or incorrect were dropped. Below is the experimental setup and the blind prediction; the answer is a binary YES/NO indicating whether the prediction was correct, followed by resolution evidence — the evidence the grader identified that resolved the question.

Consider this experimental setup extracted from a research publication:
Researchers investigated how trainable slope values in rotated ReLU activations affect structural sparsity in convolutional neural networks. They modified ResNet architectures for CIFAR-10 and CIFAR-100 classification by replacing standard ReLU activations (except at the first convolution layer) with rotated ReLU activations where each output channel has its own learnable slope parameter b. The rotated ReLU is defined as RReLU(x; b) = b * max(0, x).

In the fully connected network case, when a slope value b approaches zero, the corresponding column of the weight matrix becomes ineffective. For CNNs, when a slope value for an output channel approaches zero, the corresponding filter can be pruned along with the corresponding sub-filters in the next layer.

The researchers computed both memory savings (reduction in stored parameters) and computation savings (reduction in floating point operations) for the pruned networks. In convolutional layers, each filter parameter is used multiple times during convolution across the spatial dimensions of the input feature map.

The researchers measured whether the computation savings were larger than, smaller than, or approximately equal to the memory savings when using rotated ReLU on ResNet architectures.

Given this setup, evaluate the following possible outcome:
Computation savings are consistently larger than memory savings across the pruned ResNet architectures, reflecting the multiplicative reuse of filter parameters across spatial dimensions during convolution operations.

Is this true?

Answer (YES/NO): YES